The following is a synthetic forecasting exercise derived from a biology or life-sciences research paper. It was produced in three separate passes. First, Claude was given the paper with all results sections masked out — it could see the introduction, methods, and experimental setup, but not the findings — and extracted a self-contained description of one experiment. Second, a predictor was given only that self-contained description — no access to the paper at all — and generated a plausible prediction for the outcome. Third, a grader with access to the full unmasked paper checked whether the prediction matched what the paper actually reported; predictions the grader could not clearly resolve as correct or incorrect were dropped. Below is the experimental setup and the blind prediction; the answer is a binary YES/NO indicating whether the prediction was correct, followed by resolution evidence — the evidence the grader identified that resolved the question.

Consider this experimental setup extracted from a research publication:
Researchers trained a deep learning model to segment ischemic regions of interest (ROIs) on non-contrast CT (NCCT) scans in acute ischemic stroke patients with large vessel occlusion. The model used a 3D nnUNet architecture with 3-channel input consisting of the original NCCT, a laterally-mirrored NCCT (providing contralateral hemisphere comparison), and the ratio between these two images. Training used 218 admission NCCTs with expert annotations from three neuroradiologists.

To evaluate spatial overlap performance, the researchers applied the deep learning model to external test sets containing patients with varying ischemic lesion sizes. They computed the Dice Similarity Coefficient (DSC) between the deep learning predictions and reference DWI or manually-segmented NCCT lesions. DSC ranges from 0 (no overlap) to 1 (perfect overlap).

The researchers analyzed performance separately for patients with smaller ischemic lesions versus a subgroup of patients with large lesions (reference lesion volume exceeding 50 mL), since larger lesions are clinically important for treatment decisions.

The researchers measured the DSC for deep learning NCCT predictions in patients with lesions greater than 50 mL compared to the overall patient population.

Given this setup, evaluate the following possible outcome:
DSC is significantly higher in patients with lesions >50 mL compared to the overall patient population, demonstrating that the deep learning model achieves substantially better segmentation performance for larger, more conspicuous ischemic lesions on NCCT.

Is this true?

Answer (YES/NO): YES